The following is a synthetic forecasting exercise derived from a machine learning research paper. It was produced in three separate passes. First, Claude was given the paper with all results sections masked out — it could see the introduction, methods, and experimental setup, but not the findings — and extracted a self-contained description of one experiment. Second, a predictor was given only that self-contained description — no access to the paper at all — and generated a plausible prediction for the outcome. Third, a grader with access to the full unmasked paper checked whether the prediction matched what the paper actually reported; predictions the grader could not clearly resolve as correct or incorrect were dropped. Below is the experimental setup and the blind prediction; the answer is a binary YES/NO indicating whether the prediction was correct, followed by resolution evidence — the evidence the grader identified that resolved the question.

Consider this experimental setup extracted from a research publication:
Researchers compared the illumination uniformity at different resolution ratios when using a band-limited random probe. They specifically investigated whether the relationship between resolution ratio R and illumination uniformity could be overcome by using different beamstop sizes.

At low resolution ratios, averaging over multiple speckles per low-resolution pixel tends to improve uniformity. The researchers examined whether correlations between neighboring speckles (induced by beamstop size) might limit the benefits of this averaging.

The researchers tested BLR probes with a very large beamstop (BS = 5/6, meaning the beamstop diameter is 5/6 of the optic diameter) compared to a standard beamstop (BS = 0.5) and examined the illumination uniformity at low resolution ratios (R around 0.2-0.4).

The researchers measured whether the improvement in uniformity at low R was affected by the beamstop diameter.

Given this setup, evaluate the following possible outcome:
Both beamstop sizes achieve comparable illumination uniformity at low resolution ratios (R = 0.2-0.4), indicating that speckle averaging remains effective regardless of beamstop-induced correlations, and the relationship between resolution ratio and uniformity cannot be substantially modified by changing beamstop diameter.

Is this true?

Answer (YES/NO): NO